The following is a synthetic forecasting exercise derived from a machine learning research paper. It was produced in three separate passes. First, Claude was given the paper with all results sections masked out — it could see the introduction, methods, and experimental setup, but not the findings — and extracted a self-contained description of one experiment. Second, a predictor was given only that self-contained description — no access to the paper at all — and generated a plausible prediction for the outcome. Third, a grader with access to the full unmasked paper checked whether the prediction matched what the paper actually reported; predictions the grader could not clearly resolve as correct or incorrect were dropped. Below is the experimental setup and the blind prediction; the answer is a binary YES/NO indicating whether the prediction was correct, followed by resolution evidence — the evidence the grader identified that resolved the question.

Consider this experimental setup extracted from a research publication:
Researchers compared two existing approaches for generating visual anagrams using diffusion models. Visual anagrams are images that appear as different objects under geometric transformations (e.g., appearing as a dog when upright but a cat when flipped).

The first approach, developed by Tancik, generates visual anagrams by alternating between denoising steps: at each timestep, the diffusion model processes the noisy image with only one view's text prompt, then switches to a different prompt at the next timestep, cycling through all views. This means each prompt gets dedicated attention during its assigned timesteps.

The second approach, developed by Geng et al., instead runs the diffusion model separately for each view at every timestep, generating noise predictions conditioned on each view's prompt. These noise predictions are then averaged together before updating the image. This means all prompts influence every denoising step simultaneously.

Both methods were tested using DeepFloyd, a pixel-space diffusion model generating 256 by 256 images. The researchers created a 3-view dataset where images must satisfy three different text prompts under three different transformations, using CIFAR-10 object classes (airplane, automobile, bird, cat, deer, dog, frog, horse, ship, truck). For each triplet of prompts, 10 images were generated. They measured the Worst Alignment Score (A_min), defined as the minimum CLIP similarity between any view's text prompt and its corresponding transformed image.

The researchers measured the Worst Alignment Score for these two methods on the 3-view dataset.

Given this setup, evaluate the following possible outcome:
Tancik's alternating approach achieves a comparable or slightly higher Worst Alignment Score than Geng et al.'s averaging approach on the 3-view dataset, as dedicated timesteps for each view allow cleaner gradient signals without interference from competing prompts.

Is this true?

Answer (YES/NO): NO